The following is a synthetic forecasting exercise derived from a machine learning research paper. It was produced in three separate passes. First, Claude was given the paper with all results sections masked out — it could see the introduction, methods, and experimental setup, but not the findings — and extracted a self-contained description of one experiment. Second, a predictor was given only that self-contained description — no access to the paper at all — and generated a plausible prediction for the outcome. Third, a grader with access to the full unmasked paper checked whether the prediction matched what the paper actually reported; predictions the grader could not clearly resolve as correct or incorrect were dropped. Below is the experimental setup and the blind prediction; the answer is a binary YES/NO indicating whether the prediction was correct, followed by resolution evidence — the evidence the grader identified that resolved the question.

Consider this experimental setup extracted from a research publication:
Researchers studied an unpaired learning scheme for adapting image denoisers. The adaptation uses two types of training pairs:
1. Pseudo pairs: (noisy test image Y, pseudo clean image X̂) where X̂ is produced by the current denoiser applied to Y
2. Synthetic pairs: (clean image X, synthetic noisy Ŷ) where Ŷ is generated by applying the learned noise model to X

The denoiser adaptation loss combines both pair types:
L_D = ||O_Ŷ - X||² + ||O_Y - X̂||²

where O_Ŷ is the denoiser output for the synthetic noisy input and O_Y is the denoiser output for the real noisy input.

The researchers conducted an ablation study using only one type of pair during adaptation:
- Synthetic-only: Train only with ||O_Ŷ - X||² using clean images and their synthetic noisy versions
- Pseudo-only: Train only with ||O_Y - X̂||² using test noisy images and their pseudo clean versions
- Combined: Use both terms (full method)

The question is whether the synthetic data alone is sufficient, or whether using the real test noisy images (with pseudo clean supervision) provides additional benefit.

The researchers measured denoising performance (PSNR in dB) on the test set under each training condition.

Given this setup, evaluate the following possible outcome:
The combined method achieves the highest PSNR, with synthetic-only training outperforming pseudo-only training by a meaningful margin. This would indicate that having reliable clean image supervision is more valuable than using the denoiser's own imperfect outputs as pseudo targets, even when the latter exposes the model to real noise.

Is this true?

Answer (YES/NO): NO